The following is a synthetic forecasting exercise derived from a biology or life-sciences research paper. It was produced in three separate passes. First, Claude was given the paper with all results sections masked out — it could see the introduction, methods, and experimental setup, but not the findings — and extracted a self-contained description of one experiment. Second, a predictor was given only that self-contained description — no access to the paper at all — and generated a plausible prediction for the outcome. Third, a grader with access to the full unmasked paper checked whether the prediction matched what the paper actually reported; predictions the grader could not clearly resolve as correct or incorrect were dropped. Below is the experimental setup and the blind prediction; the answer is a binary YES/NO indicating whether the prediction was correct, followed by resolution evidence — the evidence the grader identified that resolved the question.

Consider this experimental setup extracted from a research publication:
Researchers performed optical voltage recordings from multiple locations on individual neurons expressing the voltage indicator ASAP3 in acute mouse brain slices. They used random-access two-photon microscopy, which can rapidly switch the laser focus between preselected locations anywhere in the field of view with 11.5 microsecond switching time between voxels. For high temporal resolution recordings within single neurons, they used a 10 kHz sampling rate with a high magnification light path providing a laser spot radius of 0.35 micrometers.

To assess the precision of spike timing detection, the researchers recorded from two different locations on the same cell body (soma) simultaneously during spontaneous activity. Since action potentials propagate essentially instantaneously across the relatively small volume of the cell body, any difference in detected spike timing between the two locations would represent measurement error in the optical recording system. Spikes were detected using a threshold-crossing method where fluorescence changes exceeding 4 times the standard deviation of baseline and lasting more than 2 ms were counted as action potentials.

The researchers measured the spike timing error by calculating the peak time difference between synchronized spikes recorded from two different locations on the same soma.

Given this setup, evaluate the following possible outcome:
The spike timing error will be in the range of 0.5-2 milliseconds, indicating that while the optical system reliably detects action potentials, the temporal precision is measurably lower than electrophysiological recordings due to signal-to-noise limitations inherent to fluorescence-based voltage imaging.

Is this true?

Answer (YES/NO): NO